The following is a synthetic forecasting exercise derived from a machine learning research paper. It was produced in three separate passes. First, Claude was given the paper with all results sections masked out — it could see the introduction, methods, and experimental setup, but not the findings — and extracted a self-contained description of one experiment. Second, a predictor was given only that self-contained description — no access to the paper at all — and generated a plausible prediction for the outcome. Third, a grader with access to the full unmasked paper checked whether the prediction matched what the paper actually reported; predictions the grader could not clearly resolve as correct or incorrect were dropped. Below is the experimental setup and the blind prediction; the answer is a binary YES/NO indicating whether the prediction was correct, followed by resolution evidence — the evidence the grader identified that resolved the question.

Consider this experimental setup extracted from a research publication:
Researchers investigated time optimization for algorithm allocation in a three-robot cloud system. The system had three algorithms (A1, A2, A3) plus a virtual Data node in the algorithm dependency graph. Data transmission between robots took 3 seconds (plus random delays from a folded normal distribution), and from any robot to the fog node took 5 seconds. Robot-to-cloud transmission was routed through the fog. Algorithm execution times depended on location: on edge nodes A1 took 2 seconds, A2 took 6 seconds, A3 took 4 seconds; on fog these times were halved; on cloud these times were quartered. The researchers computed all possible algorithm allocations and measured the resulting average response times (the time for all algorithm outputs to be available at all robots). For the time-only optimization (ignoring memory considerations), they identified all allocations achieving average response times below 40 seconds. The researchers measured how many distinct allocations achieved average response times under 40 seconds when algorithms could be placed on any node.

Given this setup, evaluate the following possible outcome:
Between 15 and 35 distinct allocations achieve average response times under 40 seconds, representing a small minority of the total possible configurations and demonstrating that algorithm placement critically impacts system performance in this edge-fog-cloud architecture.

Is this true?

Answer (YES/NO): NO